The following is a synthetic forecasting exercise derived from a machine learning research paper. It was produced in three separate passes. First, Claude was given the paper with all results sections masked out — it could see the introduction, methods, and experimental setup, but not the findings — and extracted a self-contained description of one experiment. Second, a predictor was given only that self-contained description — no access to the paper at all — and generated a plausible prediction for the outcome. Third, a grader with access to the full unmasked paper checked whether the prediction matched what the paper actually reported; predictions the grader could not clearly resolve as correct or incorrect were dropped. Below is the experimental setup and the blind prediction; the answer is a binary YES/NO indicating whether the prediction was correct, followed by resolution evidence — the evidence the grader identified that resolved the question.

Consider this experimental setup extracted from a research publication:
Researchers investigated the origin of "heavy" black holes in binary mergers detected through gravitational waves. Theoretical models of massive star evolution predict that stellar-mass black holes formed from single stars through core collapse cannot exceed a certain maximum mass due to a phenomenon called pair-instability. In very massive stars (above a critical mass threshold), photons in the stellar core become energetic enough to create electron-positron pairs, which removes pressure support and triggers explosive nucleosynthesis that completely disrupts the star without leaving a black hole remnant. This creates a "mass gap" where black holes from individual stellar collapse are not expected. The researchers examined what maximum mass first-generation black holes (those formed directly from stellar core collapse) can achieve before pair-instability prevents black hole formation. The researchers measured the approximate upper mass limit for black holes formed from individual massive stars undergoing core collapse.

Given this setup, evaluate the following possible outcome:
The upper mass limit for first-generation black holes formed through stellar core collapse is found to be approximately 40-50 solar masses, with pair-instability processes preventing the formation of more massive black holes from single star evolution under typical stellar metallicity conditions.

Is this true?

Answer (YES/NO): YES